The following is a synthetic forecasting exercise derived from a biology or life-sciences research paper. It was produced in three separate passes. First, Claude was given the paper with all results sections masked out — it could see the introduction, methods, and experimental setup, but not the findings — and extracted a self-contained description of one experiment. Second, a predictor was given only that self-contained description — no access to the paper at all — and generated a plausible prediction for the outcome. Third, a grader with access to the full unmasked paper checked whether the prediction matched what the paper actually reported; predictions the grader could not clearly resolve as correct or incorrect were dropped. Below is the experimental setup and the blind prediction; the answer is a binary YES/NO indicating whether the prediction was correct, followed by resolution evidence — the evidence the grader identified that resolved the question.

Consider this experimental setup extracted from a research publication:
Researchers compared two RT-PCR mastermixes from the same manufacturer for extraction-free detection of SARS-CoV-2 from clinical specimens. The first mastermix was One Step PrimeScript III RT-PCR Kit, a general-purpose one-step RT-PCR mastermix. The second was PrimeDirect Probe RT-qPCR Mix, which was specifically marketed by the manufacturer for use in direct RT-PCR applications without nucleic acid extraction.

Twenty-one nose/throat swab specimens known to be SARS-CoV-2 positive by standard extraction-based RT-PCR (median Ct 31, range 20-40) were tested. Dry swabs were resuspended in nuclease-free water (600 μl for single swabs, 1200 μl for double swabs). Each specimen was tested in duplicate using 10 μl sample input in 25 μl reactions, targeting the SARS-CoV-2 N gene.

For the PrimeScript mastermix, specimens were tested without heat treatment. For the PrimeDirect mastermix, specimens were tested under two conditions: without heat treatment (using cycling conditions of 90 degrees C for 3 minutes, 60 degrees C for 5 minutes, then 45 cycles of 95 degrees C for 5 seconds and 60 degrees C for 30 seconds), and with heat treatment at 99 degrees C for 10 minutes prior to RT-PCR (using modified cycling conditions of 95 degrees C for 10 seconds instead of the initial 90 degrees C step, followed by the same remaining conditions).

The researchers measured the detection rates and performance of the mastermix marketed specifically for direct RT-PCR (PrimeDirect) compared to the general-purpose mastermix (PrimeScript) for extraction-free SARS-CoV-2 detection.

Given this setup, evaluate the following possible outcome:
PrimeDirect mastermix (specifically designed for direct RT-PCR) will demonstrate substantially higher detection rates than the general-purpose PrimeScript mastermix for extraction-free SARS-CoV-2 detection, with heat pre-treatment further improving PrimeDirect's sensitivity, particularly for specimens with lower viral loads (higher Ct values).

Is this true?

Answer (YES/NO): NO